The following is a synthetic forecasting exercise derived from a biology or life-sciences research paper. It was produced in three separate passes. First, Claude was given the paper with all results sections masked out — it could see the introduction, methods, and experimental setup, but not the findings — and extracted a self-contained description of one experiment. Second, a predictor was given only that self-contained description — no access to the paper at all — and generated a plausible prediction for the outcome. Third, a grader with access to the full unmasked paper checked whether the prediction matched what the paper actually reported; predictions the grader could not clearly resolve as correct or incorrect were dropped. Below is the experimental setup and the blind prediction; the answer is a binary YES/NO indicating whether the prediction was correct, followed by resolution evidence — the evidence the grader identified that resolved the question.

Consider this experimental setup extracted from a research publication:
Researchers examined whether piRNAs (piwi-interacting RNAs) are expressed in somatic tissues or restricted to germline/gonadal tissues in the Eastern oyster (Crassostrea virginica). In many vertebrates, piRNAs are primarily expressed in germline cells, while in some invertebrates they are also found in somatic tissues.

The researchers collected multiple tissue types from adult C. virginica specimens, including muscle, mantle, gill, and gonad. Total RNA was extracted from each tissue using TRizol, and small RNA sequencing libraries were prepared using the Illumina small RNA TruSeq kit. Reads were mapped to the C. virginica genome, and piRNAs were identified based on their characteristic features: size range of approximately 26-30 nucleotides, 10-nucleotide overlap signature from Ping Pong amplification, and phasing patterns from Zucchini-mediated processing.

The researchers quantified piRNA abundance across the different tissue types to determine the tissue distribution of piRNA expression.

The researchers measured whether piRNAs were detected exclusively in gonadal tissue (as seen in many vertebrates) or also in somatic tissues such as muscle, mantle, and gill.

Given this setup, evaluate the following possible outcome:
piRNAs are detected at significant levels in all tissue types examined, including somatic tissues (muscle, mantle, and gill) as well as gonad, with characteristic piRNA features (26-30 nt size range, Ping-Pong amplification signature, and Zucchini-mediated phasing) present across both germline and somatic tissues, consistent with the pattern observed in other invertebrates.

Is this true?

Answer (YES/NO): NO